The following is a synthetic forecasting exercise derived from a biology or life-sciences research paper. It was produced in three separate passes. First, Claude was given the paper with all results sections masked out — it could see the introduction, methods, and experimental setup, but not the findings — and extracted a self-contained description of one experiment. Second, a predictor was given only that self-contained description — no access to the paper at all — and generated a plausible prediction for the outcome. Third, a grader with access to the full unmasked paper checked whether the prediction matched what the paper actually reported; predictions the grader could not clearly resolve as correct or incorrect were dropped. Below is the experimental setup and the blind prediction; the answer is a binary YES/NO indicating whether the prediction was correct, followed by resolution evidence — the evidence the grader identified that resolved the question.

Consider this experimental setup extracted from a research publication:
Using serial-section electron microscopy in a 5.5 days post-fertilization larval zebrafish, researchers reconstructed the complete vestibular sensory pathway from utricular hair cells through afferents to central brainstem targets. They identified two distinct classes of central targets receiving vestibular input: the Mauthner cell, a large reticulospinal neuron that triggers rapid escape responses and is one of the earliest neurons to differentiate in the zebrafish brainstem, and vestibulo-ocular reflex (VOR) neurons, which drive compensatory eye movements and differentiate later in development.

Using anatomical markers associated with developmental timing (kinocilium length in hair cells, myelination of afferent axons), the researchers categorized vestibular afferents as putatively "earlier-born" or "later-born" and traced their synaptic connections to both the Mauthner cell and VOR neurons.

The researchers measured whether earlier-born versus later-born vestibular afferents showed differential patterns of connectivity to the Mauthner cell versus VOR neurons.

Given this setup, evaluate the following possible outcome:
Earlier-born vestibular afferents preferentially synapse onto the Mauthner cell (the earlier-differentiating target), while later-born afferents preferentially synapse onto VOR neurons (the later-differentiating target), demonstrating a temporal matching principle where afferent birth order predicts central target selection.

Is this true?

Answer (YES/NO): YES